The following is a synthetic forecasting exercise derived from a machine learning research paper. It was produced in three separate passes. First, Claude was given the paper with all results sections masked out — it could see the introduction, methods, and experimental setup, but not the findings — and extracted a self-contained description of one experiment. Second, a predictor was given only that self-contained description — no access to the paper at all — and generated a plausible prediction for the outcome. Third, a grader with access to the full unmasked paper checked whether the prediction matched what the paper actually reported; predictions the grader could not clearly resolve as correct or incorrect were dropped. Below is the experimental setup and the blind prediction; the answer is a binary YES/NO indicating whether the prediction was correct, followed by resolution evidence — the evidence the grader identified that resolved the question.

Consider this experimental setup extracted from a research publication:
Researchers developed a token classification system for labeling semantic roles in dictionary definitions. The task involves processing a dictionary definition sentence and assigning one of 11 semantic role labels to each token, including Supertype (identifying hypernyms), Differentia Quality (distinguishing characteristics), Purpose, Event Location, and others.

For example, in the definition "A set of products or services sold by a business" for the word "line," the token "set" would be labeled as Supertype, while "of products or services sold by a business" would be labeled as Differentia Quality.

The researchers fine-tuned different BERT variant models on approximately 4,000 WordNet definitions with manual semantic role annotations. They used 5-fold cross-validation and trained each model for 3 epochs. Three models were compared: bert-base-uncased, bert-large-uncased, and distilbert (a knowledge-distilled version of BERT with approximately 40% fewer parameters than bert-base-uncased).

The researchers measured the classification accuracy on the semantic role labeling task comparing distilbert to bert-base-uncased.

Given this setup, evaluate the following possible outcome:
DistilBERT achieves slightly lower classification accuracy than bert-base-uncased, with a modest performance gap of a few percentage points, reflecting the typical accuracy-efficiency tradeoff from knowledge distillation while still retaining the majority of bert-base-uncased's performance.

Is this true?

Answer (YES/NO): NO